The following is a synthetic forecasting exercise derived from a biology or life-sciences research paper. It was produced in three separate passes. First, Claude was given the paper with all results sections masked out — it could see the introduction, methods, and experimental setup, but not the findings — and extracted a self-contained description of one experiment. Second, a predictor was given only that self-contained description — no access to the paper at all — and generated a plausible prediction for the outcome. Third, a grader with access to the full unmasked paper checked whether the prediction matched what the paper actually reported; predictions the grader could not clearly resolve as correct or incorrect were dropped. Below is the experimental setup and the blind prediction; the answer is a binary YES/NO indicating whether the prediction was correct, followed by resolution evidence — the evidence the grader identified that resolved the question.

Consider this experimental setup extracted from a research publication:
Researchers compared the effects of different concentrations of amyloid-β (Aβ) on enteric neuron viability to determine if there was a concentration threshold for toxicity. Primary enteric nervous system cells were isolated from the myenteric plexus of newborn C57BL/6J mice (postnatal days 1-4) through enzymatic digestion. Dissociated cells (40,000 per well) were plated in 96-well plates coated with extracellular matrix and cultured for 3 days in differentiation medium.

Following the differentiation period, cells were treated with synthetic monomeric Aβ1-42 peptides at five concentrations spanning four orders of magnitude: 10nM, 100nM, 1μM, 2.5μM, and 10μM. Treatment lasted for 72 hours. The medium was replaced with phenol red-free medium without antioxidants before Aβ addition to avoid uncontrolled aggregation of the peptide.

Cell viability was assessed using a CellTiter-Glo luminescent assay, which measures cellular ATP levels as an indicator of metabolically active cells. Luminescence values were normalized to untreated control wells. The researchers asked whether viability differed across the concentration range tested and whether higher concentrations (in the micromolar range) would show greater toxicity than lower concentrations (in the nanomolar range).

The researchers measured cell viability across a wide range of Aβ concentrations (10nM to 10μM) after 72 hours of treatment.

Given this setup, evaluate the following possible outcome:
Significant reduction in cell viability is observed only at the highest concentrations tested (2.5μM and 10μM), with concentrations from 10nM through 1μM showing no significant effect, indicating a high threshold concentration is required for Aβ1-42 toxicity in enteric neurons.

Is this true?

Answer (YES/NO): NO